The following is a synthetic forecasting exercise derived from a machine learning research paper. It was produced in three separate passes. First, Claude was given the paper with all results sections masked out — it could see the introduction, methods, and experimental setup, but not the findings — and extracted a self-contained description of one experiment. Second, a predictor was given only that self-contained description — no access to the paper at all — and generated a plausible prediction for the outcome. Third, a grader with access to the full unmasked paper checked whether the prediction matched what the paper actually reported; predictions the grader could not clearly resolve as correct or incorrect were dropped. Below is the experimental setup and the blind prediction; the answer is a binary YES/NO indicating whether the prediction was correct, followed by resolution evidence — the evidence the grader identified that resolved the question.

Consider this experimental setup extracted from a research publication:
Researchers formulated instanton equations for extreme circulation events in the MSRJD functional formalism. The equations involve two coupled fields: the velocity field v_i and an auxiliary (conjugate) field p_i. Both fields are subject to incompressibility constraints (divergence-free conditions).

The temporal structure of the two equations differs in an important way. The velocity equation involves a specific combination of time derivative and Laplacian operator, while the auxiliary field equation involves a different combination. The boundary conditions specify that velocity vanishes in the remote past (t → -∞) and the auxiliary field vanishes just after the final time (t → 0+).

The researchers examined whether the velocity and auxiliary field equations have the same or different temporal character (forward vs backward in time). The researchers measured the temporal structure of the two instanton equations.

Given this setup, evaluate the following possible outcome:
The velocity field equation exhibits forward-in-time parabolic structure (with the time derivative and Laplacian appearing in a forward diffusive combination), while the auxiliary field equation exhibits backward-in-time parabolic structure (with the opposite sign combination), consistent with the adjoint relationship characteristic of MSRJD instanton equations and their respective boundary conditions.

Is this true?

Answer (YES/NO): YES